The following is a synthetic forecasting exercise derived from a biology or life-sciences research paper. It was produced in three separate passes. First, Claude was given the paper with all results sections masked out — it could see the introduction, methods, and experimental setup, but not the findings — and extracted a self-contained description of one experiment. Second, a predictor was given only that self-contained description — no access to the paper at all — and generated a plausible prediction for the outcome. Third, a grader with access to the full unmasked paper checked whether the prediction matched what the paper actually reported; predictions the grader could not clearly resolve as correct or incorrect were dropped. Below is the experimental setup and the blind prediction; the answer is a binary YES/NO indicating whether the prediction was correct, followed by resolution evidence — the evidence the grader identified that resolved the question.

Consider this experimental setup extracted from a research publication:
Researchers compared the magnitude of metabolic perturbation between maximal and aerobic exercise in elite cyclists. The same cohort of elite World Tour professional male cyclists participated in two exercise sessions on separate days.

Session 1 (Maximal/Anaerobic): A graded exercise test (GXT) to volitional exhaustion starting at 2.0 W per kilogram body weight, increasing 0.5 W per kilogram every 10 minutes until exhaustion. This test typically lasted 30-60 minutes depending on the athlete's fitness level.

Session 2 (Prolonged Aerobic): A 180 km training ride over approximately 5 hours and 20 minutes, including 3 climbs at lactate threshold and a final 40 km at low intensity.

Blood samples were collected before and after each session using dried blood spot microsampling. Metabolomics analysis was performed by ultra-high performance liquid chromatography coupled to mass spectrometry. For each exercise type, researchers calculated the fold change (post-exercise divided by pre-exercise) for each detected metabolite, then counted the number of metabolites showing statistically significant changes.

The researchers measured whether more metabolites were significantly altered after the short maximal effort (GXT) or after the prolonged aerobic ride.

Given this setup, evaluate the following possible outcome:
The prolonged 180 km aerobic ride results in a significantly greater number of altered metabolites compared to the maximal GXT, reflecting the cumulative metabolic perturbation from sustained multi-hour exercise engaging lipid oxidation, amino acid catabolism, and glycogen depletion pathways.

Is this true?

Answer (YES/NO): NO